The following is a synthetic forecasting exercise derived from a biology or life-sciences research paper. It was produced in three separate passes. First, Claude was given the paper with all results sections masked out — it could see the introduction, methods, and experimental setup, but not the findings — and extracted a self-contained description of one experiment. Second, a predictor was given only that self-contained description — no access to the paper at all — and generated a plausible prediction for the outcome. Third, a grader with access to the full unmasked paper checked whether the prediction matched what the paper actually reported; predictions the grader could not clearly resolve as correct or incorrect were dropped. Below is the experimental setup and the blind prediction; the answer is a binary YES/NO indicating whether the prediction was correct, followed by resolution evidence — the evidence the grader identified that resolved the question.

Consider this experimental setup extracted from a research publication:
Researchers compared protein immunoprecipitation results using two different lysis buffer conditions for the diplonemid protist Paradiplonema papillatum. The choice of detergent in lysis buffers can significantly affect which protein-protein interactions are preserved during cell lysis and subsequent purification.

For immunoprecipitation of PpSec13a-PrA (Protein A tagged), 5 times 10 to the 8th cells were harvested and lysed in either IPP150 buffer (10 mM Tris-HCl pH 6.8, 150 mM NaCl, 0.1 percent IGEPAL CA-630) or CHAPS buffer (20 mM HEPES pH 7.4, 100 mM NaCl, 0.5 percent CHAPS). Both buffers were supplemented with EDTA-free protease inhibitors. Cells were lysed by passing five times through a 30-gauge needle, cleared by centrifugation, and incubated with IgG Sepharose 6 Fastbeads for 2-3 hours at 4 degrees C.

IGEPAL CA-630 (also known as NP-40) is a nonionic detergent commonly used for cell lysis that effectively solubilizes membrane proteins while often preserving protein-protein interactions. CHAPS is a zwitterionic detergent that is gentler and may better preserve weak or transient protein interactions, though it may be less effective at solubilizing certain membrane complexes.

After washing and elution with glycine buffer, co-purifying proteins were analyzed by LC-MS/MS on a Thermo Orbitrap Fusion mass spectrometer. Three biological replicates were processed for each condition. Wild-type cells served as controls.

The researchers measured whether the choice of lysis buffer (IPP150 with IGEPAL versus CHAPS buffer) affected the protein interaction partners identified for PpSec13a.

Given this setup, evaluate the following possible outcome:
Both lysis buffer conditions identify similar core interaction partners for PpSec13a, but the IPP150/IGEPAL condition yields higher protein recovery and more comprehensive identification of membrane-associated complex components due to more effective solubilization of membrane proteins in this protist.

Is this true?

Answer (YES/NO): NO